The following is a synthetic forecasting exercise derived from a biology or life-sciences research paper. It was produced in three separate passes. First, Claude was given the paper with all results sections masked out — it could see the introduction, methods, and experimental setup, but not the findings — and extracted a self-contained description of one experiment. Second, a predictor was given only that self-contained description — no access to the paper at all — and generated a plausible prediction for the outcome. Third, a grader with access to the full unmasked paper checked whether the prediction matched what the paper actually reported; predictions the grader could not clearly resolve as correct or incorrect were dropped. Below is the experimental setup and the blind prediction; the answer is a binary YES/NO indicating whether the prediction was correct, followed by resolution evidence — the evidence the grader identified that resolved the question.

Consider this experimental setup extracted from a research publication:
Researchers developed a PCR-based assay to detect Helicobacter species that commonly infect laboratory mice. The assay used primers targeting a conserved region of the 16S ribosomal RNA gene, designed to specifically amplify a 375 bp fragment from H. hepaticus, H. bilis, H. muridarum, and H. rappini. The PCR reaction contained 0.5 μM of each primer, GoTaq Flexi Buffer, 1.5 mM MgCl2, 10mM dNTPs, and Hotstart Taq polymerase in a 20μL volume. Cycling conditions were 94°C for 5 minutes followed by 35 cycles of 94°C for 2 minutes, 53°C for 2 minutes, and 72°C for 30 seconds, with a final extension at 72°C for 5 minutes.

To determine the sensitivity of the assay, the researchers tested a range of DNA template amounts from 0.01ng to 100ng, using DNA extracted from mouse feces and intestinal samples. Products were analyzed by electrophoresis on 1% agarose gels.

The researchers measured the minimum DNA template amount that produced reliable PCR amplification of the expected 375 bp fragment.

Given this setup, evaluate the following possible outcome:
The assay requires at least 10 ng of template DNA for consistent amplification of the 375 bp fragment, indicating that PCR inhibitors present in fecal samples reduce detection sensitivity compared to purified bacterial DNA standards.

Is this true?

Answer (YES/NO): NO